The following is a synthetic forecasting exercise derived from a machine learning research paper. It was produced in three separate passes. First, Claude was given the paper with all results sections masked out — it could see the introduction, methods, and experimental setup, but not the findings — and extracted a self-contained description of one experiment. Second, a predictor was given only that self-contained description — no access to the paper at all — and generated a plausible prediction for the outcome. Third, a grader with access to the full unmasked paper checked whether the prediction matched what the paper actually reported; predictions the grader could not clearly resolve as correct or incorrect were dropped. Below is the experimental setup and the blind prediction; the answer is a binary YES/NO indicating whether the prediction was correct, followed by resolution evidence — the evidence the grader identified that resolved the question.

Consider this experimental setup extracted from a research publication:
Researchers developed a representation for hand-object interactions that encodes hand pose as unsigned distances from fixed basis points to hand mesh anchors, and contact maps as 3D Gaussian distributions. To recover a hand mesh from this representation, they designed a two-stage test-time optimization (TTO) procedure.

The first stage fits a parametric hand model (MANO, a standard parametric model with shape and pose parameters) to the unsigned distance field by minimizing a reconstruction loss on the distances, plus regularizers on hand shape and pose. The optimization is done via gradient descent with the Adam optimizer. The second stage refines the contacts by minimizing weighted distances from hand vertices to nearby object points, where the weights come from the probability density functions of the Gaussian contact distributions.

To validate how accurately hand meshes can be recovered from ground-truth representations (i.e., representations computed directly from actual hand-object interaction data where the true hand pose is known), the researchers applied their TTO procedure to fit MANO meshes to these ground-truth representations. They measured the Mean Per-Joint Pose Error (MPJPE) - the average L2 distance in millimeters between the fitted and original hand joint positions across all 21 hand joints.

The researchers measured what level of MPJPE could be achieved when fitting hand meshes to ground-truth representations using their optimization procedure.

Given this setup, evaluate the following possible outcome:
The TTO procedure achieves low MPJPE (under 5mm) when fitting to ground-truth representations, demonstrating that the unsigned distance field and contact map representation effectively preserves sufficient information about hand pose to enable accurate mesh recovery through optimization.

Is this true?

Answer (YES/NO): YES